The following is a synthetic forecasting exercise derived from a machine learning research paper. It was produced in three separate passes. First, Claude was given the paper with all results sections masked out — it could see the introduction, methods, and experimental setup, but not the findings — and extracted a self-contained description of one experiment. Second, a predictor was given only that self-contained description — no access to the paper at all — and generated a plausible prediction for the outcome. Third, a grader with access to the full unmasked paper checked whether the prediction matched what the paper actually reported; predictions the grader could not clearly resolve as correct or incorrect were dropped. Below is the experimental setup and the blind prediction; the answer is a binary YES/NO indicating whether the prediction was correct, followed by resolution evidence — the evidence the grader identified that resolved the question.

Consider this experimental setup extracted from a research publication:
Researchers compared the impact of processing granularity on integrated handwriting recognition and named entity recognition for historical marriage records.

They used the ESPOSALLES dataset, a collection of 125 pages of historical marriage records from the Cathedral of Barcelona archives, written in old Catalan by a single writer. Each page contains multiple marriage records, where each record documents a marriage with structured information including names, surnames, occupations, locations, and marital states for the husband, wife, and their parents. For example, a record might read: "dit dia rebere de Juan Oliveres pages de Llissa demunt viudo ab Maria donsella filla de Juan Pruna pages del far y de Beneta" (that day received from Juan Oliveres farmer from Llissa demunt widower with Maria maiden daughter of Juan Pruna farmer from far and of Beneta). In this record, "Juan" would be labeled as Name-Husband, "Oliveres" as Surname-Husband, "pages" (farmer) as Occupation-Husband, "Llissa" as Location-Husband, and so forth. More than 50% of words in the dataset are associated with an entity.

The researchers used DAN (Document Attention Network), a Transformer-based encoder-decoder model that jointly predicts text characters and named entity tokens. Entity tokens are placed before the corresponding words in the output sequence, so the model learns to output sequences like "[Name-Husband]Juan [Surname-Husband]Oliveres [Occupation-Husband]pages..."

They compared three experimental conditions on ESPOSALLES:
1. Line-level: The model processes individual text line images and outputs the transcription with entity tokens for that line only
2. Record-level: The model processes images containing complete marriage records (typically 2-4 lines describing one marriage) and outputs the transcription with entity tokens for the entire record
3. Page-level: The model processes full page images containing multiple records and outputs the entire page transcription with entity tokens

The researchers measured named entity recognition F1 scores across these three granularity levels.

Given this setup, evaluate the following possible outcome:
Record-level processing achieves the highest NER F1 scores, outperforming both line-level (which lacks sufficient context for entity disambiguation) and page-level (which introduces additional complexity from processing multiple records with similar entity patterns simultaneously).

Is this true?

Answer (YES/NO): YES